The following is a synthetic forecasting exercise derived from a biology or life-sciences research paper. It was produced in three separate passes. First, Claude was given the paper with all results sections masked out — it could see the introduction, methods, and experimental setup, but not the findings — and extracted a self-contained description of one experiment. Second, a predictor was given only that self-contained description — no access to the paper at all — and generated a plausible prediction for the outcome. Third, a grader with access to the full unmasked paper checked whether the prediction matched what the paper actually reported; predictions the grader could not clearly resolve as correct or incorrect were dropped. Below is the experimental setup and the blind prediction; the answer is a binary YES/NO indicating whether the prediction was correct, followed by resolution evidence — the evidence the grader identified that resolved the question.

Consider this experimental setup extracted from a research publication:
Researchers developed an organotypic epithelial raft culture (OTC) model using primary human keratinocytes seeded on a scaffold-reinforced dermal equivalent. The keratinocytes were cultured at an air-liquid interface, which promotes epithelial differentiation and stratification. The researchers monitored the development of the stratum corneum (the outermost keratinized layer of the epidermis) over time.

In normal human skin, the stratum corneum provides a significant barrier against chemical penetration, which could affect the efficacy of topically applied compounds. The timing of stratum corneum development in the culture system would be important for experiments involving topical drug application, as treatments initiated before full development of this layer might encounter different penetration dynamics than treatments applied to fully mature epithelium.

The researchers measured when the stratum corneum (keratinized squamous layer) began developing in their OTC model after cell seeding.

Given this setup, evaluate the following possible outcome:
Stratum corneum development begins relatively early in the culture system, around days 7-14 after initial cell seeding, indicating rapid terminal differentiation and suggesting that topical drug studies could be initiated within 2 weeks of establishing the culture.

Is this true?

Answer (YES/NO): YES